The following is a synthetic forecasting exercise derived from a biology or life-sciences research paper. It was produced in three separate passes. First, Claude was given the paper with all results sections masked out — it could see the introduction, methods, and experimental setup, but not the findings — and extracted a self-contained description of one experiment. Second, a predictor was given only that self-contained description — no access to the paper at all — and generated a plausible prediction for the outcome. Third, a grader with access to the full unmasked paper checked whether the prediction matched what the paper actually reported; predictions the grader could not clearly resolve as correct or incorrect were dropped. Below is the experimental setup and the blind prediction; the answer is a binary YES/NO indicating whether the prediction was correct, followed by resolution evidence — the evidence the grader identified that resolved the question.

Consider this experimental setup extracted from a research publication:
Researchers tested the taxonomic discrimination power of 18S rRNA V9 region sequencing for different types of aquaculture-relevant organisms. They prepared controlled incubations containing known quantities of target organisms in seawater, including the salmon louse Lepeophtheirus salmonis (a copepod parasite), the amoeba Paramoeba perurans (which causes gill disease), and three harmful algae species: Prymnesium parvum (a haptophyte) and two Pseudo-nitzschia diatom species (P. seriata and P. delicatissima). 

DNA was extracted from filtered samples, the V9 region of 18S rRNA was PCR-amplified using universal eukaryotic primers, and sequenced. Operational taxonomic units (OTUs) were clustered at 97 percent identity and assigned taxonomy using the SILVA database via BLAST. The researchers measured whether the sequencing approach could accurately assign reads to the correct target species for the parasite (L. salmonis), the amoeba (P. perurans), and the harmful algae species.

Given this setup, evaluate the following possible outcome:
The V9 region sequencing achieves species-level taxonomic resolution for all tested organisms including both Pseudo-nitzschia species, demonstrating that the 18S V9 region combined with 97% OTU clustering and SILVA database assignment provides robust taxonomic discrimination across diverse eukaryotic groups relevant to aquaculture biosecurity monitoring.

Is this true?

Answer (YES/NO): NO